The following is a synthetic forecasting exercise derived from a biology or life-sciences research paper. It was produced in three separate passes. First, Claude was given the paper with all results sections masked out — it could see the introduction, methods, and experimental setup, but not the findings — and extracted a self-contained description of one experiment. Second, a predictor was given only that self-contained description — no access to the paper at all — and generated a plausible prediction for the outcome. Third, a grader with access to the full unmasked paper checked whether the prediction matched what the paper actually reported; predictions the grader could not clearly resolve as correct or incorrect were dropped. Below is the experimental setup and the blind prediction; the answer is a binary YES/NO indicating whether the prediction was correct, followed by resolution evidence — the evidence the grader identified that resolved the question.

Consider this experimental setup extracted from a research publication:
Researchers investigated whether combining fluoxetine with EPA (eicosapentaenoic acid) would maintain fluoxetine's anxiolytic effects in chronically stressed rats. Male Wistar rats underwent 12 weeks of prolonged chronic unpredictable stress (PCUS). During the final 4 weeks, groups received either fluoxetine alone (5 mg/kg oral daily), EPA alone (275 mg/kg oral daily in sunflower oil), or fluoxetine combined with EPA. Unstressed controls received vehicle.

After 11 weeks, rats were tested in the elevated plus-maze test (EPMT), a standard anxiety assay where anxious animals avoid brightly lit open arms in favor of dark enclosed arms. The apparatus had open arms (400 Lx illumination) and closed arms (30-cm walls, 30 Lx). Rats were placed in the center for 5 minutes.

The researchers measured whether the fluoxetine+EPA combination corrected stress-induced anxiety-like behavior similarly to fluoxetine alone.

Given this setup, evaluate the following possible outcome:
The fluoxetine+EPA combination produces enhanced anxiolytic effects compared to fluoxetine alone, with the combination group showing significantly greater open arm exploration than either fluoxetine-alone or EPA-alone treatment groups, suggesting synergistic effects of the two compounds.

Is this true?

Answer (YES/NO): NO